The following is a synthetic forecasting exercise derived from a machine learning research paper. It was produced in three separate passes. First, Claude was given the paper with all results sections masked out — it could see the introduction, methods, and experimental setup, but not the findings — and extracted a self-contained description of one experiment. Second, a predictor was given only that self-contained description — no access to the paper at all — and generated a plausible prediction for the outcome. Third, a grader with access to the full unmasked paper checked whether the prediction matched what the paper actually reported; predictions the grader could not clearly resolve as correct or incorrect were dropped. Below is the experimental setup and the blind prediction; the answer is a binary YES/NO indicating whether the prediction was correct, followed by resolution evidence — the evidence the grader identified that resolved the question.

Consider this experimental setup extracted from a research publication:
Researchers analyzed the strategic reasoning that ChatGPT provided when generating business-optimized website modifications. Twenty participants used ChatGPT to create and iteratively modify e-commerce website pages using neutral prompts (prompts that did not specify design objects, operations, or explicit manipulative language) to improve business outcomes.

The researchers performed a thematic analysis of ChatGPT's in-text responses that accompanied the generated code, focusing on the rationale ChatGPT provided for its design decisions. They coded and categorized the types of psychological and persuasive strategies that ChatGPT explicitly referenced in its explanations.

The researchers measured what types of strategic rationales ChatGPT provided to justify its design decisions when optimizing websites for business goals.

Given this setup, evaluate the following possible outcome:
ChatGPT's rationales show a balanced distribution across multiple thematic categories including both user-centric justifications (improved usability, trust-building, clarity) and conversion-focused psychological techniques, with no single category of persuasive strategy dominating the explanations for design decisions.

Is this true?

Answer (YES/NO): NO